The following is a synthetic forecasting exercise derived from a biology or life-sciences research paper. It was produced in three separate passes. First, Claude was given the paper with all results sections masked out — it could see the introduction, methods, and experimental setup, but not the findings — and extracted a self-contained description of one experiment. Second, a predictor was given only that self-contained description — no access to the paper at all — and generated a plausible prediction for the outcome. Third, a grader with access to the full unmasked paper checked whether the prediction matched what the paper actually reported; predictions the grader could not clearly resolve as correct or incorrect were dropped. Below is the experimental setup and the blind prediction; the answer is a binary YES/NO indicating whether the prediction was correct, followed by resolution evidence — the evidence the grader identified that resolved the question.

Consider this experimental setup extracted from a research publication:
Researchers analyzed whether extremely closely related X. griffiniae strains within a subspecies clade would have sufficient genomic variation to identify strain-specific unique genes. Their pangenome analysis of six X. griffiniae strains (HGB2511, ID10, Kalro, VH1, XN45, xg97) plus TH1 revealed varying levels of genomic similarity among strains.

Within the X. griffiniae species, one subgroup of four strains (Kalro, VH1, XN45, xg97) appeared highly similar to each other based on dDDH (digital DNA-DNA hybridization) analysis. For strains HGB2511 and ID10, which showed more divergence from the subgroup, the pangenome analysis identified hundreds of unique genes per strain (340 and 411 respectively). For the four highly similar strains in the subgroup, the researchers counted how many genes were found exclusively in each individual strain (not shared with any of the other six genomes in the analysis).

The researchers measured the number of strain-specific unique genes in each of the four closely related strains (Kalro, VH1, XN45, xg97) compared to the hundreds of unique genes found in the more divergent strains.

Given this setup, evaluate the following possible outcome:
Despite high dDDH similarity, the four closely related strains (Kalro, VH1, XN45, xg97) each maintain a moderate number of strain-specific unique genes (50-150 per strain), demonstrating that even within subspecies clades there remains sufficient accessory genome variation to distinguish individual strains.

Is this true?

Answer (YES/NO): NO